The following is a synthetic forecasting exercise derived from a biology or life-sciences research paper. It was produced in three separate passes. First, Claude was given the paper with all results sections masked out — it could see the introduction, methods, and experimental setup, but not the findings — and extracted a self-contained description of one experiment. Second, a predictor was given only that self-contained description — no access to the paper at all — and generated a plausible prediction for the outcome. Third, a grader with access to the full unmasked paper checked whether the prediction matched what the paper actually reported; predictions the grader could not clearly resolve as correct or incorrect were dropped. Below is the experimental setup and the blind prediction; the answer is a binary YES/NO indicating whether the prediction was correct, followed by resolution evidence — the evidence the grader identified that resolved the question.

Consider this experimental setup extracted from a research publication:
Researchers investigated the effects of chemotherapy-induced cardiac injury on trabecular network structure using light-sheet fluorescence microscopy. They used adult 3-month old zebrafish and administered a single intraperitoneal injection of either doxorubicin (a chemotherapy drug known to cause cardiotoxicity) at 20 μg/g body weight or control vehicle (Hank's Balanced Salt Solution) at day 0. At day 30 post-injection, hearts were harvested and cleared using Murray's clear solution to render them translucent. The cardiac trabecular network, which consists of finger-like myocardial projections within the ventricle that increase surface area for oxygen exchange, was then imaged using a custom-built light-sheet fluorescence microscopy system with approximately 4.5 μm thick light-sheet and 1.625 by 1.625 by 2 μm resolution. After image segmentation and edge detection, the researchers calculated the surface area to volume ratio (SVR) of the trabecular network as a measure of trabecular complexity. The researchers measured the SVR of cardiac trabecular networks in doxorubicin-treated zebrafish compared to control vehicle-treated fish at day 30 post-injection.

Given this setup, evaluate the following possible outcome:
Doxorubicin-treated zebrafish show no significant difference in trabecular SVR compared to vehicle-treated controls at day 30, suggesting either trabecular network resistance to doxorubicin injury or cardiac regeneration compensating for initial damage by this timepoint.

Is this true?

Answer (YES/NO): NO